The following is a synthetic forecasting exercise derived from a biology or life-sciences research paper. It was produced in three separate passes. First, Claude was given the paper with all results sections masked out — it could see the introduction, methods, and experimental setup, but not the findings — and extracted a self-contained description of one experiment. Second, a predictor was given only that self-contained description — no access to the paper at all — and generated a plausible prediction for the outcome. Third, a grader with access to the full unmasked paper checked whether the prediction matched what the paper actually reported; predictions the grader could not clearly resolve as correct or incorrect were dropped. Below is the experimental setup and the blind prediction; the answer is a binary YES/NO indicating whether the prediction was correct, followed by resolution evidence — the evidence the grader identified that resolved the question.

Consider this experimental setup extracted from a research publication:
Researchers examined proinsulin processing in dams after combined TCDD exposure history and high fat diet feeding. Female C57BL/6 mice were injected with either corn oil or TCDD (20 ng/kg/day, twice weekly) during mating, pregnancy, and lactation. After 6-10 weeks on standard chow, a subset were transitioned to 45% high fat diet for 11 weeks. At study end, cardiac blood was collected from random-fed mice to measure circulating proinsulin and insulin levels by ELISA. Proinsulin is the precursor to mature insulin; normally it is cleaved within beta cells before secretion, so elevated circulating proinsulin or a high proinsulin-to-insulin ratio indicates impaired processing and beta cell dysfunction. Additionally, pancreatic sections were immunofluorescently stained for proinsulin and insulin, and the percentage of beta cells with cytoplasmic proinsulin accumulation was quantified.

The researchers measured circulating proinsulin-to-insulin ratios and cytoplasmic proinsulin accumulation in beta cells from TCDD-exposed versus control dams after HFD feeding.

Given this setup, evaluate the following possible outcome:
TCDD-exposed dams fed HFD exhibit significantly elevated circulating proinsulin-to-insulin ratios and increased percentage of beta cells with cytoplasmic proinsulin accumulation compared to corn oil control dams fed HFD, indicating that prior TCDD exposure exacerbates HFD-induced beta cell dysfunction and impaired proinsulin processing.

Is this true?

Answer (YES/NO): NO